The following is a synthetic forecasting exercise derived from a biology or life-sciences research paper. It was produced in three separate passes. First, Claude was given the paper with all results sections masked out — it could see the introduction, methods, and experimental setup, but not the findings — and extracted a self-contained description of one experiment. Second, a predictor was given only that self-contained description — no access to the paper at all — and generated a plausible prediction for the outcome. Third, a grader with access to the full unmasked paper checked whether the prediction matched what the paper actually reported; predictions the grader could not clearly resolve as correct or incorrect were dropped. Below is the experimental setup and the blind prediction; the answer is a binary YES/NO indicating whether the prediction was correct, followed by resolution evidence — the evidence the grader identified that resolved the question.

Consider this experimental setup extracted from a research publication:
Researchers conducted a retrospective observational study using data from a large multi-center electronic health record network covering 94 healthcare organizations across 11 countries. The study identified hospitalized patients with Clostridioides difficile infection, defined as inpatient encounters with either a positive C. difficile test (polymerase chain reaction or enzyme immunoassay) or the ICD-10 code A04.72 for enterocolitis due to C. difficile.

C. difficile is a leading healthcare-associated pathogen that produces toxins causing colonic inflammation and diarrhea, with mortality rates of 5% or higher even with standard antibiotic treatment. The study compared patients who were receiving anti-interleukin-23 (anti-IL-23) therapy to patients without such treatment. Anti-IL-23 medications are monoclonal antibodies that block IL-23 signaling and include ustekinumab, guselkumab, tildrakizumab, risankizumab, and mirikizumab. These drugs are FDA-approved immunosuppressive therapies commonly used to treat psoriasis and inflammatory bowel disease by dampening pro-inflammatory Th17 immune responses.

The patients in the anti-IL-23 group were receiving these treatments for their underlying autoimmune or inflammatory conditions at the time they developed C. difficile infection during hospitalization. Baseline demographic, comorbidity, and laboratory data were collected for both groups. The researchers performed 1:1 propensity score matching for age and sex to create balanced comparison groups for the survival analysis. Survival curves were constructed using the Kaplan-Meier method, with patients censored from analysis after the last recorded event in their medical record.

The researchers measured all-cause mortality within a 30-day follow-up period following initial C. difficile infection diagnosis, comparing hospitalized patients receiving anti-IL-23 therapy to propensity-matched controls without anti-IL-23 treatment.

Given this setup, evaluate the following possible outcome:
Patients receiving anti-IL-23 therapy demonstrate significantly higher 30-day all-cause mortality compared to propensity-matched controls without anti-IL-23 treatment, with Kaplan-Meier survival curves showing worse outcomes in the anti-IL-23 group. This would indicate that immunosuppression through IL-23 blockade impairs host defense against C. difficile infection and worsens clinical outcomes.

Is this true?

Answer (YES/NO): NO